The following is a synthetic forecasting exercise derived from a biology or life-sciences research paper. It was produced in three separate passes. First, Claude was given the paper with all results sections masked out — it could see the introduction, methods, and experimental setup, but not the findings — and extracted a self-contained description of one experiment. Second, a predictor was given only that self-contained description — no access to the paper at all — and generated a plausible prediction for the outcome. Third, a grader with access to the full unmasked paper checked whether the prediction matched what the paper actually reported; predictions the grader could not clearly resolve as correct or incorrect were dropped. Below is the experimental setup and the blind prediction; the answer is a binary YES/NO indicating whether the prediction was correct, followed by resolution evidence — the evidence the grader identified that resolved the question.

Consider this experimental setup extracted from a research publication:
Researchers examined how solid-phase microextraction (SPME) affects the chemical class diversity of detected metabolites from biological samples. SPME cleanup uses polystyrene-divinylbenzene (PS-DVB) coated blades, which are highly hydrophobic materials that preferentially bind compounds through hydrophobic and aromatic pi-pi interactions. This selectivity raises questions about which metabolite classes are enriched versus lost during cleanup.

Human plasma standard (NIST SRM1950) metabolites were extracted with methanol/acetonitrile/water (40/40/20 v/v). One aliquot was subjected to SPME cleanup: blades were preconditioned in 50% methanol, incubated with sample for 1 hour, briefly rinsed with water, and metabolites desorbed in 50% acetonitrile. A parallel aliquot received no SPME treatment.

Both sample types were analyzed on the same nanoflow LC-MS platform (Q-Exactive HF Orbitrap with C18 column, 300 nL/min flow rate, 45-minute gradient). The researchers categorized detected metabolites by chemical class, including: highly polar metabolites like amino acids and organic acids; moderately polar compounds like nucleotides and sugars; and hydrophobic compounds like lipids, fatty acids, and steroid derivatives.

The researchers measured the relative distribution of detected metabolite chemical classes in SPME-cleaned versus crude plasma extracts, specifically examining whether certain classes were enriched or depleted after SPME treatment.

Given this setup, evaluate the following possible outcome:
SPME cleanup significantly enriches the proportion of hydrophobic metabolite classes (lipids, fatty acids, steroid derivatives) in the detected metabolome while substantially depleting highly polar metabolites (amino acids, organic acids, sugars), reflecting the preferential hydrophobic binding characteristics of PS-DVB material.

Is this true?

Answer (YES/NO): NO